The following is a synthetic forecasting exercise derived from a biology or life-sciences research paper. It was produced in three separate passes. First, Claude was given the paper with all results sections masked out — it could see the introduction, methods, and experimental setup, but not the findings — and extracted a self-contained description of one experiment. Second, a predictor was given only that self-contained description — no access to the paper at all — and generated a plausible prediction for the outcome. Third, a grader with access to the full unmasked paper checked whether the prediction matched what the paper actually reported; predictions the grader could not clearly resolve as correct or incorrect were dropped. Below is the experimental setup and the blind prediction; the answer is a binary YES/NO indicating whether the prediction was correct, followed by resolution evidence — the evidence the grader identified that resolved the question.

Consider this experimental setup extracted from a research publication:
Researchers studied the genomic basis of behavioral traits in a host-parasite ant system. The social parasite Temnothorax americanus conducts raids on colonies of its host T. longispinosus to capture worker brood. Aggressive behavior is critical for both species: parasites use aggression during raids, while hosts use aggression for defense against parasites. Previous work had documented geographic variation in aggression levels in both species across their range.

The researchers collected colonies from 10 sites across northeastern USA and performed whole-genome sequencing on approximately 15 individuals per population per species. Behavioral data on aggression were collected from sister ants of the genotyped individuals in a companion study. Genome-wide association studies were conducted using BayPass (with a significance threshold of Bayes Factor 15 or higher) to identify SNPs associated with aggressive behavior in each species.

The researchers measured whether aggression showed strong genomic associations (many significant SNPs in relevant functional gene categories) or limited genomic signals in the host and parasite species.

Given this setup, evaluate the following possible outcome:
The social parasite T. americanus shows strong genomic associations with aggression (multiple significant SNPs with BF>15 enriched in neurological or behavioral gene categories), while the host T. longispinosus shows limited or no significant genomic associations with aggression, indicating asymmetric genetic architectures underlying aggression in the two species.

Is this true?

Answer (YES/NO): NO